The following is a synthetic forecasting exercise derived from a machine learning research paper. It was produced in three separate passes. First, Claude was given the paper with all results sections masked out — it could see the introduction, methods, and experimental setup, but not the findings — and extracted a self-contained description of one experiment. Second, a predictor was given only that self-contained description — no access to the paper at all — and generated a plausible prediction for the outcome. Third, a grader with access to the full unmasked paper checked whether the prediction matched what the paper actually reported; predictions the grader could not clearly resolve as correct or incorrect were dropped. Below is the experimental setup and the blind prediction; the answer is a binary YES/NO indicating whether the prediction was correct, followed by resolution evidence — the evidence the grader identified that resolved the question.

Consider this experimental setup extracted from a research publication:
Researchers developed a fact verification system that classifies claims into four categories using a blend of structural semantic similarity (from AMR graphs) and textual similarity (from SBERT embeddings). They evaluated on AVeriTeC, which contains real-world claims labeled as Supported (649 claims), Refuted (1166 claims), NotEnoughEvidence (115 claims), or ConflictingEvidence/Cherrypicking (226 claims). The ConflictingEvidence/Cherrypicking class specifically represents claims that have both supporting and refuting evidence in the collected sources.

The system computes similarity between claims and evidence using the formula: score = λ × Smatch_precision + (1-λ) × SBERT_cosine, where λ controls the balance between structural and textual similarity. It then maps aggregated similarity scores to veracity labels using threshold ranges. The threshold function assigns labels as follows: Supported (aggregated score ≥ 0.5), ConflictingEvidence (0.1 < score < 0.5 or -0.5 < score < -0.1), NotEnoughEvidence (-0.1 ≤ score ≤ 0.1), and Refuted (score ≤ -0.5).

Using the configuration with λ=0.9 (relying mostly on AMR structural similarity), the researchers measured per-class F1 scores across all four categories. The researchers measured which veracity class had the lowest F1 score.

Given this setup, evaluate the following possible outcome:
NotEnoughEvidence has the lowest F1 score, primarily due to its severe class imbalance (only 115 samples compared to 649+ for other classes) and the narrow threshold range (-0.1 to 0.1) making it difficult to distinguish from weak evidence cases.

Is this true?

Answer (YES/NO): NO